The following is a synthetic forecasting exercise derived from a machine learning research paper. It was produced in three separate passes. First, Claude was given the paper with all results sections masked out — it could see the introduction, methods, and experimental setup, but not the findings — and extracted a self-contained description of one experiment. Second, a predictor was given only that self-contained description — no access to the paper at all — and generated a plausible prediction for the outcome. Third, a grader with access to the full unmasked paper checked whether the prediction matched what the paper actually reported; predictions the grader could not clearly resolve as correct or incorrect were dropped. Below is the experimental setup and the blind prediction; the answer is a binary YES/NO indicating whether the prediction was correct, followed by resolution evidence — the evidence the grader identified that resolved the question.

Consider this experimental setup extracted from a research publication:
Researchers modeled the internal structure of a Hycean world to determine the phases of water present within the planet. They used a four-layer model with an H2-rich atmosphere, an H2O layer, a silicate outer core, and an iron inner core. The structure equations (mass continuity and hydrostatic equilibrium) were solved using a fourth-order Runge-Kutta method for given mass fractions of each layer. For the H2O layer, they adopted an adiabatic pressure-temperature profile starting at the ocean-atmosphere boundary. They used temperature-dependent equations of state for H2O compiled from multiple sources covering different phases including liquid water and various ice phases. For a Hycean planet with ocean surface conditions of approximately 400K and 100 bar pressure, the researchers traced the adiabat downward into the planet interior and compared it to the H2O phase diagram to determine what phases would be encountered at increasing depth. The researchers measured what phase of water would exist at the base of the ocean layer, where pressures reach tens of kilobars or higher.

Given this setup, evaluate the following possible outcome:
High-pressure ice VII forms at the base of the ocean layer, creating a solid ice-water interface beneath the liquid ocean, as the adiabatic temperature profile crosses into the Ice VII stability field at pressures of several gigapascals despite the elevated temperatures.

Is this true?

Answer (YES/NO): YES